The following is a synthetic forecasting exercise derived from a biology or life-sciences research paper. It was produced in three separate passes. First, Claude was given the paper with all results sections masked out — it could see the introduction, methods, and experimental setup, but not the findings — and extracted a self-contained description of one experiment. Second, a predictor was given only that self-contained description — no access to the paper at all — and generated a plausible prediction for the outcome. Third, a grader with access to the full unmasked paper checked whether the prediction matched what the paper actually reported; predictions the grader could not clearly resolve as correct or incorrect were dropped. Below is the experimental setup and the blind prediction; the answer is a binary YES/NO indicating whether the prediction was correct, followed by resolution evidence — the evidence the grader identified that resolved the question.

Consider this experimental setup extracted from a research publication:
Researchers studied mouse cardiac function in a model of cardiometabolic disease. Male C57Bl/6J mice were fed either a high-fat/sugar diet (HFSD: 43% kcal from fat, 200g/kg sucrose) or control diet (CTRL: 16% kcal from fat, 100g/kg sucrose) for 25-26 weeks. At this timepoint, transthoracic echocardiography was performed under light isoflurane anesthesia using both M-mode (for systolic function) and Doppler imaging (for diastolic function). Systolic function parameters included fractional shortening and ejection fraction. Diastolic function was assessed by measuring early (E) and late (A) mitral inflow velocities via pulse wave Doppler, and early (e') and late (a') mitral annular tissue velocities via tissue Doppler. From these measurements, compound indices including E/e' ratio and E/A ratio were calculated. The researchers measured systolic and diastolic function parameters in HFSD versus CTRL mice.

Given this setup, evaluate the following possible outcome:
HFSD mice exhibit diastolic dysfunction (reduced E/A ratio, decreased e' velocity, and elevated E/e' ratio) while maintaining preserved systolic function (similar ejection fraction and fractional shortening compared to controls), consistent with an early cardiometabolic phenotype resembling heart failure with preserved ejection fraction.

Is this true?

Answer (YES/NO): NO